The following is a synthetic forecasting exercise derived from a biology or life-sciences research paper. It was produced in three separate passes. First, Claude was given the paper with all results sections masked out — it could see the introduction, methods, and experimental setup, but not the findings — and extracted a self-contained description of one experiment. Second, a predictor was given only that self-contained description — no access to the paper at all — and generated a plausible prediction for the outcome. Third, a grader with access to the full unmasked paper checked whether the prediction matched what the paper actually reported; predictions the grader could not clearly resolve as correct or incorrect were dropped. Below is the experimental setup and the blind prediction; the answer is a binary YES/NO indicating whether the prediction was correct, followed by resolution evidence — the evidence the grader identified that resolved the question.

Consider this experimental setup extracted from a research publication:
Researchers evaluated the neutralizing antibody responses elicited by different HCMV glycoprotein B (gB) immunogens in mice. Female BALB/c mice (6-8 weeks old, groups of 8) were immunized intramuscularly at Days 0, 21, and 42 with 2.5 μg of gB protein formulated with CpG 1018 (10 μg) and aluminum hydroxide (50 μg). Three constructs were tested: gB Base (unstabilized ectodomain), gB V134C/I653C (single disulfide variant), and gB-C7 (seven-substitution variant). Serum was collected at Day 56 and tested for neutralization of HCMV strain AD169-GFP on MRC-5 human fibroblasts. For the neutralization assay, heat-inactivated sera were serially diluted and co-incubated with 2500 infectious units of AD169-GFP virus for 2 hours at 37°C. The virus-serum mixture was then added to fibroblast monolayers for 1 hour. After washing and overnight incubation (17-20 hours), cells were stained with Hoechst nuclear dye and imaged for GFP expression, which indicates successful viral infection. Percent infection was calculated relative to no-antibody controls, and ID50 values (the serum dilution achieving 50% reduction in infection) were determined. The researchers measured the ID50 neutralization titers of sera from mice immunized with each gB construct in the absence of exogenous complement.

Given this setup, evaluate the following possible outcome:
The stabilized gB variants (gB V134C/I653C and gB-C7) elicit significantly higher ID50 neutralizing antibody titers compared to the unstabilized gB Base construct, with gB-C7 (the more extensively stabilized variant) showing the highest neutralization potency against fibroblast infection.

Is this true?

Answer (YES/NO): NO